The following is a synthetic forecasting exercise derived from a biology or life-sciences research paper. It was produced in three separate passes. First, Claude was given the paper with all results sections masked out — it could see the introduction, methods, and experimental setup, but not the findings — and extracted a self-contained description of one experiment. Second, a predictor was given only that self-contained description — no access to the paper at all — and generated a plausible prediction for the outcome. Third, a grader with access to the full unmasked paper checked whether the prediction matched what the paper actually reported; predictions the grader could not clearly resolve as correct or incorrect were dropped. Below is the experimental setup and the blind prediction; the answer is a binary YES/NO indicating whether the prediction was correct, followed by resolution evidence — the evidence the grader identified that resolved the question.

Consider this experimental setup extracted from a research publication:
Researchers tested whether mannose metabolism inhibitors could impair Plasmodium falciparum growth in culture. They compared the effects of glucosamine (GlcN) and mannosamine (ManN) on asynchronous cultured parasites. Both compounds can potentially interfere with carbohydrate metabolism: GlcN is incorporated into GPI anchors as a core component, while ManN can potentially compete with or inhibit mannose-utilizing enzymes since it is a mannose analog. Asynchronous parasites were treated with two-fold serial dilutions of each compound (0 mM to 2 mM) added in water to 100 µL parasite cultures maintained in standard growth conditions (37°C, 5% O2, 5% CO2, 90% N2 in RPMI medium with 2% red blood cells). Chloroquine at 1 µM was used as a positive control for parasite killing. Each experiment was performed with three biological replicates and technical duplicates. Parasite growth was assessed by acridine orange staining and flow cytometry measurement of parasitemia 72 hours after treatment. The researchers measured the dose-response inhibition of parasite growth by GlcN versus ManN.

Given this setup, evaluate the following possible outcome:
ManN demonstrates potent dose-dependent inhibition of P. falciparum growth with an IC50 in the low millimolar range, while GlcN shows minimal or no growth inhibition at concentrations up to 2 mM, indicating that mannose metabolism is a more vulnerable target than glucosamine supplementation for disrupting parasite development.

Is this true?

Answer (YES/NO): NO